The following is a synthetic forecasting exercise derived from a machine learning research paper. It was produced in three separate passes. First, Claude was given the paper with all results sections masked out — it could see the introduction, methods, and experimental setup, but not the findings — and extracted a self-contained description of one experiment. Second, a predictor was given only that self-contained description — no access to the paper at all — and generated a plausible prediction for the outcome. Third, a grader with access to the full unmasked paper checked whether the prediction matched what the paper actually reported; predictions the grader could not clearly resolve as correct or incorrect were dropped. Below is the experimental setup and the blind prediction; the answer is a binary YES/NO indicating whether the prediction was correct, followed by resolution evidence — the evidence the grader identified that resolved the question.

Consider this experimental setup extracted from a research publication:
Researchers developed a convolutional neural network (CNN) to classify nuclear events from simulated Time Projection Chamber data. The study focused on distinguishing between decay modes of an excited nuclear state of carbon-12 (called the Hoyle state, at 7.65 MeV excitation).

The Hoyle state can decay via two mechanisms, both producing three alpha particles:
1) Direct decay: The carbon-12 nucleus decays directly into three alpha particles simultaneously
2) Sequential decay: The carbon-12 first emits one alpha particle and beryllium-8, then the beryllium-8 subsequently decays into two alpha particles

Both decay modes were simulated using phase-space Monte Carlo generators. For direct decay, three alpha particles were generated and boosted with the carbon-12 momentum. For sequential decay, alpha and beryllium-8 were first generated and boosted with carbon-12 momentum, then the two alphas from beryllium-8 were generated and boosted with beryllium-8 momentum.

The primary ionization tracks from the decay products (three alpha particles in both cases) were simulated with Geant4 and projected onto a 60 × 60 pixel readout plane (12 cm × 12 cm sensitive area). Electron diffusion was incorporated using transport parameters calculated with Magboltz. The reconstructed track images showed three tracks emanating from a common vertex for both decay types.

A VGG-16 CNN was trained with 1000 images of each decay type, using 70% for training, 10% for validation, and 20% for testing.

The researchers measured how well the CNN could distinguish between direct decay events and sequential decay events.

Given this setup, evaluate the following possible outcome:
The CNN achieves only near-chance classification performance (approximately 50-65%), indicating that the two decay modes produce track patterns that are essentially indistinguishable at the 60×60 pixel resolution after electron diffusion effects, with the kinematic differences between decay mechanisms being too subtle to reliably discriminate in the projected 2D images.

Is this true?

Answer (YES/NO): NO